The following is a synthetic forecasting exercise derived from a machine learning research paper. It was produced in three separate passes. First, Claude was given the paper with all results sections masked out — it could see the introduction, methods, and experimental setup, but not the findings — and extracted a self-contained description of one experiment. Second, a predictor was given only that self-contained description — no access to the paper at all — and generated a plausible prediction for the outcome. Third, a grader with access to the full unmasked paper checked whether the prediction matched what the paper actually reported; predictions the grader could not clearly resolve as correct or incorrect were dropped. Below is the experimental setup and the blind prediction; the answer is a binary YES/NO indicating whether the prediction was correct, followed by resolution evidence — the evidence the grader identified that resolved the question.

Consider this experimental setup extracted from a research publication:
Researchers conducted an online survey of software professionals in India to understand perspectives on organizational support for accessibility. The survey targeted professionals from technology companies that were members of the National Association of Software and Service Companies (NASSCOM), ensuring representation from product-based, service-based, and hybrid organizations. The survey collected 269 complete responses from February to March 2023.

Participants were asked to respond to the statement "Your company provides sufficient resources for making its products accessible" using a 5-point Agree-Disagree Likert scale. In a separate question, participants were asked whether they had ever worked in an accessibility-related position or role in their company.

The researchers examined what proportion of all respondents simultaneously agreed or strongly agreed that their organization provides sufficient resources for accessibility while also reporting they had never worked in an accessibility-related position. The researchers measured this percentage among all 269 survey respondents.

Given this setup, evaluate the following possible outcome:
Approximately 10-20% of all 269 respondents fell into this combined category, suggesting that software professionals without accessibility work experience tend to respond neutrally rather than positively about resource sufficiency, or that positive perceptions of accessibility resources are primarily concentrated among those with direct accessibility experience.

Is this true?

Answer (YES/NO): NO